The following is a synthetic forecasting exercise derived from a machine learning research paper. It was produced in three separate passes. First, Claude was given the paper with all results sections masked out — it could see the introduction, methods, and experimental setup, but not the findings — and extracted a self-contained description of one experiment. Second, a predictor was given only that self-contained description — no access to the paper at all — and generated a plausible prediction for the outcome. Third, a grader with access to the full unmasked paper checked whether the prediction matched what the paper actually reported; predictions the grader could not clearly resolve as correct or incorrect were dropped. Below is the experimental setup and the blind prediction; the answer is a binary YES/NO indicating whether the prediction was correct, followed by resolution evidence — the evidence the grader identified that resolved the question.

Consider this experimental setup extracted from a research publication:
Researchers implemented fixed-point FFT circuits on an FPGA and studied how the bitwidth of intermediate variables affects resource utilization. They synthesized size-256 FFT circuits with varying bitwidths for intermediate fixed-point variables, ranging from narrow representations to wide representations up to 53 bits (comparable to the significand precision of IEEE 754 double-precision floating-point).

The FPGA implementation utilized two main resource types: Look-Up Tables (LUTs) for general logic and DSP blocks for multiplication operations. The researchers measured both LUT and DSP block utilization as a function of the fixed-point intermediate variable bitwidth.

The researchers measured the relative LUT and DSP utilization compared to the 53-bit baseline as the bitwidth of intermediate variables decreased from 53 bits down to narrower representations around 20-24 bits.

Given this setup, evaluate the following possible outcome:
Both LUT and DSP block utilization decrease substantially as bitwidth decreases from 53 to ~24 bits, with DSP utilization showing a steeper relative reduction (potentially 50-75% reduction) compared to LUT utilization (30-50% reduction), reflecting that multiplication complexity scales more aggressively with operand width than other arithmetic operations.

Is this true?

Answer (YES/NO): NO